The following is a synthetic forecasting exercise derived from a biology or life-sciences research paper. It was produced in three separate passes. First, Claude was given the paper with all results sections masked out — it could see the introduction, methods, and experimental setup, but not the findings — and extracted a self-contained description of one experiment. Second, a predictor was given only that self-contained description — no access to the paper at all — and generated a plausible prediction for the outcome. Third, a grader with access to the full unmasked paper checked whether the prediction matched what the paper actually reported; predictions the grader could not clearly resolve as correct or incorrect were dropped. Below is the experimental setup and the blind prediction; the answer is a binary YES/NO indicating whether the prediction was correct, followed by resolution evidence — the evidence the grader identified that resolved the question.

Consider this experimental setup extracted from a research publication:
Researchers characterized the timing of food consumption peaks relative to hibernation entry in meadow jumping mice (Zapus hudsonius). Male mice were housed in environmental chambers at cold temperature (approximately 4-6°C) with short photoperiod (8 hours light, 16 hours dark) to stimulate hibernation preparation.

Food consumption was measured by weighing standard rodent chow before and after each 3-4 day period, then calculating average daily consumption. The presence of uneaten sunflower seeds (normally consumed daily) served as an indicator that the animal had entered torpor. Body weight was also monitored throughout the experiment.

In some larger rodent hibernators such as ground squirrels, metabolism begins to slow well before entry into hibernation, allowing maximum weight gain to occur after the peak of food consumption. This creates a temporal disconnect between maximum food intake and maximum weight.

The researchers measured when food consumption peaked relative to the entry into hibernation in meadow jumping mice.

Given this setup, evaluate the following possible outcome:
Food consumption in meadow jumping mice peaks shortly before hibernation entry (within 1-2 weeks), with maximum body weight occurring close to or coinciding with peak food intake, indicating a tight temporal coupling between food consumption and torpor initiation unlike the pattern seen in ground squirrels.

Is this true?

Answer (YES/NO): YES